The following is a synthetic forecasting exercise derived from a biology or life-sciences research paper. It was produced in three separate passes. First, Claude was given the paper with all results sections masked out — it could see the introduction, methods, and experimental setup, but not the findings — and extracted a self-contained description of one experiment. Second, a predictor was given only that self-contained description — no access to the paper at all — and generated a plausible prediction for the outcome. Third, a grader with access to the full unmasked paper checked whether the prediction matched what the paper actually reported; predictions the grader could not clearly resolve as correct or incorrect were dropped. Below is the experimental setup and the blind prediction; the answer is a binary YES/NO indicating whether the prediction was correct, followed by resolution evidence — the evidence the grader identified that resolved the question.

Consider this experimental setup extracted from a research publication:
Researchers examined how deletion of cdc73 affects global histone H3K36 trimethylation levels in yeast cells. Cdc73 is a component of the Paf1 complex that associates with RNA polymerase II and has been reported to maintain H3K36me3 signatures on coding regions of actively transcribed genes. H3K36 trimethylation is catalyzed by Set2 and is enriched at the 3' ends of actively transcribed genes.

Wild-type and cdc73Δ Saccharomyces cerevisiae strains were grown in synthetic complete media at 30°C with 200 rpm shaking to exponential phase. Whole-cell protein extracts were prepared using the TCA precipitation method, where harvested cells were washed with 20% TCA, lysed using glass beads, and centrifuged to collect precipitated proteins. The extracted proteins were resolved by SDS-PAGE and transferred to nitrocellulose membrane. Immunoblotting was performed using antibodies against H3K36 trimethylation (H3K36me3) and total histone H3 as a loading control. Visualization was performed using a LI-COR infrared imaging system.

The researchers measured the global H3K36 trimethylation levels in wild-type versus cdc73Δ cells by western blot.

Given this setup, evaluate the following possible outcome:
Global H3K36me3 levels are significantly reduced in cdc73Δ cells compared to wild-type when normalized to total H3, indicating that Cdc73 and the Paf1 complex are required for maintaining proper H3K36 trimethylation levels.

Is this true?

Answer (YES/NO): YES